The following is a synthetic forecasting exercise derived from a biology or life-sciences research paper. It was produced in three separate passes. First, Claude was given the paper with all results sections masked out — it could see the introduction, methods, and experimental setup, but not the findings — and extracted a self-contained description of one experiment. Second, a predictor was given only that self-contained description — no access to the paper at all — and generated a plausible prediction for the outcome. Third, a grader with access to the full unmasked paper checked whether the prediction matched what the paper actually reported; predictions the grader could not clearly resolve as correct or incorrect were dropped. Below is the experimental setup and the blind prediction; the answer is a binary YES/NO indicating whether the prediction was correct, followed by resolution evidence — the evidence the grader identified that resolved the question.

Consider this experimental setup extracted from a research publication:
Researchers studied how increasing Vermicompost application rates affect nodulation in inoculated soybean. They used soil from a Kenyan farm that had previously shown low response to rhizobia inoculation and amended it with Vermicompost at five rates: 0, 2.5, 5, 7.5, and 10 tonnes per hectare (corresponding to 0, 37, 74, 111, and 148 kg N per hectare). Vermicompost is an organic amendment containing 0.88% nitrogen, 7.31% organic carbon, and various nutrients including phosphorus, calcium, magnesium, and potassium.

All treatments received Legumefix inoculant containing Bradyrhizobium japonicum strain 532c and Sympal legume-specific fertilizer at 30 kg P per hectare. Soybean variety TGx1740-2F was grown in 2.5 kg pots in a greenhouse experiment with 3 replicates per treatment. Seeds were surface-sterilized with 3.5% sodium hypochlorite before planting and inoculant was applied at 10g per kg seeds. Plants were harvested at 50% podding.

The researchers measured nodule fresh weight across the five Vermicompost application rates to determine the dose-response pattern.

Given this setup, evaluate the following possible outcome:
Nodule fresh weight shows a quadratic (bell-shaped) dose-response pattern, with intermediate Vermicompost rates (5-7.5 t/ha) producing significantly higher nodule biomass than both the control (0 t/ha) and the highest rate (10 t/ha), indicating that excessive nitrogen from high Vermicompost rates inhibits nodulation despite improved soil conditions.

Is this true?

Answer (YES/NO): NO